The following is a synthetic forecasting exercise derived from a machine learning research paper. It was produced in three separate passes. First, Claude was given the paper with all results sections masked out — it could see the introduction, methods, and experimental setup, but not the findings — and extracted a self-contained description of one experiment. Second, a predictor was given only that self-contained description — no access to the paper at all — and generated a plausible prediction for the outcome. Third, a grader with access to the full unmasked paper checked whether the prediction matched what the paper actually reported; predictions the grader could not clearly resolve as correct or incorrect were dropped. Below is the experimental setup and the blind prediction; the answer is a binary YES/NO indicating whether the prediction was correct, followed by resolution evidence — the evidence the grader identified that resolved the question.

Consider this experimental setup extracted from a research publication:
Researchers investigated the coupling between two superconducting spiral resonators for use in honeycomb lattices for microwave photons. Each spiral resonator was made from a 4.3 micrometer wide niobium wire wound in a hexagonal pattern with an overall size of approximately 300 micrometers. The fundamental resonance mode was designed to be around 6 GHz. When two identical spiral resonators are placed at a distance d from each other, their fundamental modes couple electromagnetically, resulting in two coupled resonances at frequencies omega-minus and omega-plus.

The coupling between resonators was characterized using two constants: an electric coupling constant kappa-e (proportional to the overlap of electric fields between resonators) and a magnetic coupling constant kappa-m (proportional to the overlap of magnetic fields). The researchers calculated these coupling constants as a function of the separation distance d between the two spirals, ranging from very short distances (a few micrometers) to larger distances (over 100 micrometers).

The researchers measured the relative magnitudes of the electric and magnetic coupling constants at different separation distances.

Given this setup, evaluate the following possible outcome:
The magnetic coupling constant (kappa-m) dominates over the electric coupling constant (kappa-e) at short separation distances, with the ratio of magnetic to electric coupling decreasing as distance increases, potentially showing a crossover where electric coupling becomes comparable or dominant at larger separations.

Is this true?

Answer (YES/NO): NO